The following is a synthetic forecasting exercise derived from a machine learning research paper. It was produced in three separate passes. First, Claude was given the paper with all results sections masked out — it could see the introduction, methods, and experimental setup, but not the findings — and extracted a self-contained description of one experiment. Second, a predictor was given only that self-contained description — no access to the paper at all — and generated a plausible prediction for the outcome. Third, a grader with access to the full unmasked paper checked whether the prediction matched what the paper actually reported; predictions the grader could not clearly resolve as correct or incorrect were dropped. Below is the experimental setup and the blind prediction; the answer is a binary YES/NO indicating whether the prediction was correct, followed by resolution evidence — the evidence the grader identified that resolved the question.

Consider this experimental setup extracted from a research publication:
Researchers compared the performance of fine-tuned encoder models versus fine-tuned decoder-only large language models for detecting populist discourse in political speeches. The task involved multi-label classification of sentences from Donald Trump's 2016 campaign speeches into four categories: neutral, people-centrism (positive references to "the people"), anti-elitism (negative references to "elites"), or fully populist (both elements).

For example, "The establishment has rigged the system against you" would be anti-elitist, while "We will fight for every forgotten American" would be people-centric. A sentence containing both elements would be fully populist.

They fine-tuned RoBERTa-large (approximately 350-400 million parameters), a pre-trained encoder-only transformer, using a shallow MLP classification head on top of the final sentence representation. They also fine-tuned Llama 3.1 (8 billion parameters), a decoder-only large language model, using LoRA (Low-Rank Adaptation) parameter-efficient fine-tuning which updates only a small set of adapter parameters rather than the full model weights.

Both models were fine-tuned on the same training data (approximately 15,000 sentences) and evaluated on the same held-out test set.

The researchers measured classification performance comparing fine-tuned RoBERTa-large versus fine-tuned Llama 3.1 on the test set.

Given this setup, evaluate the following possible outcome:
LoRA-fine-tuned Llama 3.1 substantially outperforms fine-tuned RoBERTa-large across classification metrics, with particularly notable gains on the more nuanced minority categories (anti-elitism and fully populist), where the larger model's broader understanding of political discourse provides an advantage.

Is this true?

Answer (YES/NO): NO